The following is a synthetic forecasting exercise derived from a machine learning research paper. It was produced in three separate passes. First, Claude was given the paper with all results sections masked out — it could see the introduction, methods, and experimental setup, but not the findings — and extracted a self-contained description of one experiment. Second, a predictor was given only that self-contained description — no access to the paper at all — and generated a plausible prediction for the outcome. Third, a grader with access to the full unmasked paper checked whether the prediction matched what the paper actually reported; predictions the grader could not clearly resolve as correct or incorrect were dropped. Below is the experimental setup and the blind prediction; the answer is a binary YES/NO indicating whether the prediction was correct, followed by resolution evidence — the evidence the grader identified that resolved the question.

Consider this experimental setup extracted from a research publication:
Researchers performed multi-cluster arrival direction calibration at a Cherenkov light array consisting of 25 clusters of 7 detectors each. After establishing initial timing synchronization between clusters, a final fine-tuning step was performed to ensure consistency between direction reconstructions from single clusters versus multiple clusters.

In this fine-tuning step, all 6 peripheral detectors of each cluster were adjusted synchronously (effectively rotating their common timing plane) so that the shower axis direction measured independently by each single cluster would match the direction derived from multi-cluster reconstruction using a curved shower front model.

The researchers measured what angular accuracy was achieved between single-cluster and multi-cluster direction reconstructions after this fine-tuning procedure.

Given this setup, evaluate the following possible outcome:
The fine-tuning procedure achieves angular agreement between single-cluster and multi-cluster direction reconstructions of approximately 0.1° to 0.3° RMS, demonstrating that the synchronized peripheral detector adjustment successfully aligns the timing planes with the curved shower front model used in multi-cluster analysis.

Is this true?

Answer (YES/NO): NO